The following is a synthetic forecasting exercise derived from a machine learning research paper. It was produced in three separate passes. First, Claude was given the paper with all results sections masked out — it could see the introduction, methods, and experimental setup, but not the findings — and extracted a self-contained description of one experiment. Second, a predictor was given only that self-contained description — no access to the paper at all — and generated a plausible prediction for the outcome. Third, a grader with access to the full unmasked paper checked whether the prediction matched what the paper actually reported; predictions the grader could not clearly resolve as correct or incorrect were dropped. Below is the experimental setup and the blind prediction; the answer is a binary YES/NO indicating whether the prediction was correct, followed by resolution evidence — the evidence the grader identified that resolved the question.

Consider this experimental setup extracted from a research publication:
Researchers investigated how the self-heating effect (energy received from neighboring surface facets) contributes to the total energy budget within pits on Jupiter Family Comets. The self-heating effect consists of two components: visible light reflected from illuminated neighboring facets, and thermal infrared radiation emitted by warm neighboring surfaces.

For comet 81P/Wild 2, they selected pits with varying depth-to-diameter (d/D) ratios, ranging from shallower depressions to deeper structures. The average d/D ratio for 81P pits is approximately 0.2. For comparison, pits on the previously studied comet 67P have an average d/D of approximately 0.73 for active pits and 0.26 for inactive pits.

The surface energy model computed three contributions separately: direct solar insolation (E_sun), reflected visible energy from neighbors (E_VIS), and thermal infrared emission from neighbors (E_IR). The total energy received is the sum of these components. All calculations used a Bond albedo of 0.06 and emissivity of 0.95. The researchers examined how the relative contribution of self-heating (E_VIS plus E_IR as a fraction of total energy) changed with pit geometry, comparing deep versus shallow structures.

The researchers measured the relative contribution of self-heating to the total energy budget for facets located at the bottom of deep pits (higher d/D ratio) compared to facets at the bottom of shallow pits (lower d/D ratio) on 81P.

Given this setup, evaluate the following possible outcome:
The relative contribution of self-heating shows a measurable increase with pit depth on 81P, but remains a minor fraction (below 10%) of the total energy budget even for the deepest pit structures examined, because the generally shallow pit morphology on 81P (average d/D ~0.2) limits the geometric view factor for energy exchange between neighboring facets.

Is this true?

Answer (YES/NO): NO